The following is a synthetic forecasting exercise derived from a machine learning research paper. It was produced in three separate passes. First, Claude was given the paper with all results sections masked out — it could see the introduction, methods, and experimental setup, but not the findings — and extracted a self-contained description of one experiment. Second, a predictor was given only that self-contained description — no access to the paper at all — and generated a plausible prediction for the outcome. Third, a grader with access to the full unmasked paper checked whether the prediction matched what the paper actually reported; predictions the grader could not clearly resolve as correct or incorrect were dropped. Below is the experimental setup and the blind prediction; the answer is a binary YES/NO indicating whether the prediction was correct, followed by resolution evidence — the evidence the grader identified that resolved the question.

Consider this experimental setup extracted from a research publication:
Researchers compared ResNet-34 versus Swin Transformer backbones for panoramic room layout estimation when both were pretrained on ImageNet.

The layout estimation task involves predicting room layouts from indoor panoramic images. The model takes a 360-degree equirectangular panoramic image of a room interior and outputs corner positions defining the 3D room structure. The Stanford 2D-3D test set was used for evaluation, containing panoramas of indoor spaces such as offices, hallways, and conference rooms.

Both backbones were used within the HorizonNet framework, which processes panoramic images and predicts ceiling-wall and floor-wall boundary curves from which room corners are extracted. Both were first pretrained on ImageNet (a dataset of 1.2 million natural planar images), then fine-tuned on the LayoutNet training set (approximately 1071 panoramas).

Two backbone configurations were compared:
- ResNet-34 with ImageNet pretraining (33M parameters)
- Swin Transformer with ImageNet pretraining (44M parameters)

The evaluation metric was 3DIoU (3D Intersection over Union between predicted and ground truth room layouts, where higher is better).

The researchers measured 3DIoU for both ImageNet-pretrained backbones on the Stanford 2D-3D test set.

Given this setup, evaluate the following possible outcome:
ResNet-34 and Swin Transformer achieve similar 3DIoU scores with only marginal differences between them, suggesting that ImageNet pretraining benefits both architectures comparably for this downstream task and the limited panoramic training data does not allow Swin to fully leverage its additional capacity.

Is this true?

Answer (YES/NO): YES